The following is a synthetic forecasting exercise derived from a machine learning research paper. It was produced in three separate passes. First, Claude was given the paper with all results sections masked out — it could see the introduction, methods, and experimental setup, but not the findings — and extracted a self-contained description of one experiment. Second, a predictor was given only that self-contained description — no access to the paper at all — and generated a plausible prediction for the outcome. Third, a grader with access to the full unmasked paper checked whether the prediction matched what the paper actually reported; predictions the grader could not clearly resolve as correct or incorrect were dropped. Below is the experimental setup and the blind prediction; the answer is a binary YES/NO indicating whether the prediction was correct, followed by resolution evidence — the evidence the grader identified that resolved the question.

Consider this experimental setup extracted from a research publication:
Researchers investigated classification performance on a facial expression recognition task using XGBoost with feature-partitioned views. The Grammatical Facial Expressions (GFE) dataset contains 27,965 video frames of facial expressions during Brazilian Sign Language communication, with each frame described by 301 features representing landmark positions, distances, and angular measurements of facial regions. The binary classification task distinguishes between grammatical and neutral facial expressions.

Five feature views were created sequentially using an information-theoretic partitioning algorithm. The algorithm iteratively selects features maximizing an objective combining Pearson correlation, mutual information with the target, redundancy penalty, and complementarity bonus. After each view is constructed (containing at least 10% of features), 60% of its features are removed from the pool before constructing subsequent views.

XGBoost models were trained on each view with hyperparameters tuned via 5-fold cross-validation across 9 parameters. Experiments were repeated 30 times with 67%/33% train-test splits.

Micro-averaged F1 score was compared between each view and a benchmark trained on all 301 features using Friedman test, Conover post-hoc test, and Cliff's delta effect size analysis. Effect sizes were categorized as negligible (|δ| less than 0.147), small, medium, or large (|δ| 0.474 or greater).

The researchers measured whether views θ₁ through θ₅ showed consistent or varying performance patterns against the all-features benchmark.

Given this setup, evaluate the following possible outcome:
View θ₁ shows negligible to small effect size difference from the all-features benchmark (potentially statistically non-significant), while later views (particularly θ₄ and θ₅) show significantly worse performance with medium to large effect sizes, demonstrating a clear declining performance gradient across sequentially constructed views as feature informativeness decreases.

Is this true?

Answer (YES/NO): NO